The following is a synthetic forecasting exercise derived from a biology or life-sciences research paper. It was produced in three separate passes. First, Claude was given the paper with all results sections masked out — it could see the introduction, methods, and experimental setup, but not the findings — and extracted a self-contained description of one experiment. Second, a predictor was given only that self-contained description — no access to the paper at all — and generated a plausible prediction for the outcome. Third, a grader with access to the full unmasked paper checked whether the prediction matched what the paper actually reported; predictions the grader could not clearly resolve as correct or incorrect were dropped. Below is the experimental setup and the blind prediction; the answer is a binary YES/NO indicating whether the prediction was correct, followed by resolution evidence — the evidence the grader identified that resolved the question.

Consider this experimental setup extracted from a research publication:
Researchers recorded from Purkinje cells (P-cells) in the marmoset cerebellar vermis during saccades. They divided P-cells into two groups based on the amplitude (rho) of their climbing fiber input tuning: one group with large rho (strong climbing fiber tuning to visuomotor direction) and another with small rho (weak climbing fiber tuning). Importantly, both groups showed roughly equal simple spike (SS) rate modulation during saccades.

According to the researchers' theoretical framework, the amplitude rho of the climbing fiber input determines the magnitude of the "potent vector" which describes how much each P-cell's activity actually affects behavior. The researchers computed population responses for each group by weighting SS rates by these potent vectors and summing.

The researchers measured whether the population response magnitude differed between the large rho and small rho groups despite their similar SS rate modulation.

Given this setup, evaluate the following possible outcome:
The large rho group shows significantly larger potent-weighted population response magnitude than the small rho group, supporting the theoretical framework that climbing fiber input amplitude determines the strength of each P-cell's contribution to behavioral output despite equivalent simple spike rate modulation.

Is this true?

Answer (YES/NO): YES